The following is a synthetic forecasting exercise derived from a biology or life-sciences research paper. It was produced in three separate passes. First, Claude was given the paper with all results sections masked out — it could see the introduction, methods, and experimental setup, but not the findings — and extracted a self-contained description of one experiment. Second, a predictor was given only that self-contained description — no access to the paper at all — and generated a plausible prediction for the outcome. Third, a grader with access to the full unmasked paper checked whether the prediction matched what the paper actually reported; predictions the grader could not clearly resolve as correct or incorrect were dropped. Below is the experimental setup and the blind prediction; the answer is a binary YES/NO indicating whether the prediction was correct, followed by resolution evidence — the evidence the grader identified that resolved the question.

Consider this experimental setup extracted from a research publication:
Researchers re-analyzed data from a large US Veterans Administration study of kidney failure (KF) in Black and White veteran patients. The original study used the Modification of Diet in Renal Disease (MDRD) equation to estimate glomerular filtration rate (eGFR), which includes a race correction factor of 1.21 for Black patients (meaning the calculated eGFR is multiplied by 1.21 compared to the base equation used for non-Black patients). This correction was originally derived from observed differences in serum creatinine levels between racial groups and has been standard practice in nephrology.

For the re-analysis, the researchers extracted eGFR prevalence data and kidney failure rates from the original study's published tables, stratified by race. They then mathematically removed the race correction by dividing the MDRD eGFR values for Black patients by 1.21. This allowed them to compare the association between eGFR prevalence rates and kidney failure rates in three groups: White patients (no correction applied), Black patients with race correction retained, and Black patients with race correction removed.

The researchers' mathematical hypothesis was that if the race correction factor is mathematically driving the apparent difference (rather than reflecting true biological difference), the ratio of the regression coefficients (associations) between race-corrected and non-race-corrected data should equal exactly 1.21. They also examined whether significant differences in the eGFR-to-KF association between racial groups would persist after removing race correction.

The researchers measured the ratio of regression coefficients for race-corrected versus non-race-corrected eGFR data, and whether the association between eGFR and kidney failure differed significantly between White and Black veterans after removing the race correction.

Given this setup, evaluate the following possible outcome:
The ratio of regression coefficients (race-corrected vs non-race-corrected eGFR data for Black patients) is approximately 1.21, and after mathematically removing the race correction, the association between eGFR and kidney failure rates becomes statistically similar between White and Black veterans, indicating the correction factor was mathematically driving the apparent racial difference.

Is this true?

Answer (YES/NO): YES